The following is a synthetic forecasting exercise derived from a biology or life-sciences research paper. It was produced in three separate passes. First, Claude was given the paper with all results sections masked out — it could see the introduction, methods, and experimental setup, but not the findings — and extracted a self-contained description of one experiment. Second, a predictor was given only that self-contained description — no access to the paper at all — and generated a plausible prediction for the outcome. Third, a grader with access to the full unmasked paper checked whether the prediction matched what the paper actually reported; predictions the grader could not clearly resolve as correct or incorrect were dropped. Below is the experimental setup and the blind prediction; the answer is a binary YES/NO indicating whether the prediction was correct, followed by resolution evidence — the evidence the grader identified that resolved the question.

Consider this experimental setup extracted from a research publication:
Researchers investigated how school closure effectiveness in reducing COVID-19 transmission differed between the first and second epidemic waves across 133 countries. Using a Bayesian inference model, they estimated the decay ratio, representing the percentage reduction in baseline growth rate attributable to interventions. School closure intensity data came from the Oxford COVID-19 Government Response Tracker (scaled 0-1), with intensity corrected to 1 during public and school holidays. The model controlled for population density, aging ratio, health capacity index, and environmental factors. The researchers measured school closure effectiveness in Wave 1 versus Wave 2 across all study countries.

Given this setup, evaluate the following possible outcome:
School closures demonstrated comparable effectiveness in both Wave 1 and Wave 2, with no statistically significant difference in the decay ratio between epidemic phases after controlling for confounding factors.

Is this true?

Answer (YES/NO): NO